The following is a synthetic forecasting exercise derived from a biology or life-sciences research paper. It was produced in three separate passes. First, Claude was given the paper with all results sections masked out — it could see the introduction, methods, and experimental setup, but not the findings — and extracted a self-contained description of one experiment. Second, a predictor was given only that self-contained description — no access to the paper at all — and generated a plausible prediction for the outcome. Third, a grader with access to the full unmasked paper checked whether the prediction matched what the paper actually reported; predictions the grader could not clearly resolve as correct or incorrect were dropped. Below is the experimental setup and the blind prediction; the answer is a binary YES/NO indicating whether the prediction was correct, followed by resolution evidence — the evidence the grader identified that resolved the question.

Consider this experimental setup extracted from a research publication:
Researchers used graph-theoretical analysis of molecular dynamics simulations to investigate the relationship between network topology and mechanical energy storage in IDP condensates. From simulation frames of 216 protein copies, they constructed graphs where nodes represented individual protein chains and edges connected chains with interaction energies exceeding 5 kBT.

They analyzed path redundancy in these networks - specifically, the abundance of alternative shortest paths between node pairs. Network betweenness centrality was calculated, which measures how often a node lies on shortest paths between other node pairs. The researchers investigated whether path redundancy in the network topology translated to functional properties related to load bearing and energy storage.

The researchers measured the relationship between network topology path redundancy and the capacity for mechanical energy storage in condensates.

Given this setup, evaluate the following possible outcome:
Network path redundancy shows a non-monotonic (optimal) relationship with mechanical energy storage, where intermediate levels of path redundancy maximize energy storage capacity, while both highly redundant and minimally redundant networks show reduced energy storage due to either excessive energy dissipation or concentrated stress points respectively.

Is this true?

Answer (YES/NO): NO